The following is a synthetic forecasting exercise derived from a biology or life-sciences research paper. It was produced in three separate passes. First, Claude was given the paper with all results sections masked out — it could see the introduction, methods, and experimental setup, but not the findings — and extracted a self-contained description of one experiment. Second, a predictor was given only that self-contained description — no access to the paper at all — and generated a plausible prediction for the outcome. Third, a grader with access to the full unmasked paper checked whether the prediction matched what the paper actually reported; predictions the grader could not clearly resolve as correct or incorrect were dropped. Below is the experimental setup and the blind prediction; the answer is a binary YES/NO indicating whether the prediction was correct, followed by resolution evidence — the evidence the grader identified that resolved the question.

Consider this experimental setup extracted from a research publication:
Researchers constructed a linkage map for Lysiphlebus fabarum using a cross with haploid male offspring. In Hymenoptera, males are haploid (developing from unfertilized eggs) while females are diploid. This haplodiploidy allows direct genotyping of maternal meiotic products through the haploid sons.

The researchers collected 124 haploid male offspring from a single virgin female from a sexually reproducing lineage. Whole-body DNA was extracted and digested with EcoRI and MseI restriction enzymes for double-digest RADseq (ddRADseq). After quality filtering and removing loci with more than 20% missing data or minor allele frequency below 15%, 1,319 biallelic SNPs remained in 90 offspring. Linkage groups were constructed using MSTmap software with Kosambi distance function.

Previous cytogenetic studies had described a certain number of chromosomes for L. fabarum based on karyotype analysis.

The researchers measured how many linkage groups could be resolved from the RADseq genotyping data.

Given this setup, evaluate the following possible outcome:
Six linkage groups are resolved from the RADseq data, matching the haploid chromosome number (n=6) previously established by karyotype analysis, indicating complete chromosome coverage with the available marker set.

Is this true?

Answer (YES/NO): YES